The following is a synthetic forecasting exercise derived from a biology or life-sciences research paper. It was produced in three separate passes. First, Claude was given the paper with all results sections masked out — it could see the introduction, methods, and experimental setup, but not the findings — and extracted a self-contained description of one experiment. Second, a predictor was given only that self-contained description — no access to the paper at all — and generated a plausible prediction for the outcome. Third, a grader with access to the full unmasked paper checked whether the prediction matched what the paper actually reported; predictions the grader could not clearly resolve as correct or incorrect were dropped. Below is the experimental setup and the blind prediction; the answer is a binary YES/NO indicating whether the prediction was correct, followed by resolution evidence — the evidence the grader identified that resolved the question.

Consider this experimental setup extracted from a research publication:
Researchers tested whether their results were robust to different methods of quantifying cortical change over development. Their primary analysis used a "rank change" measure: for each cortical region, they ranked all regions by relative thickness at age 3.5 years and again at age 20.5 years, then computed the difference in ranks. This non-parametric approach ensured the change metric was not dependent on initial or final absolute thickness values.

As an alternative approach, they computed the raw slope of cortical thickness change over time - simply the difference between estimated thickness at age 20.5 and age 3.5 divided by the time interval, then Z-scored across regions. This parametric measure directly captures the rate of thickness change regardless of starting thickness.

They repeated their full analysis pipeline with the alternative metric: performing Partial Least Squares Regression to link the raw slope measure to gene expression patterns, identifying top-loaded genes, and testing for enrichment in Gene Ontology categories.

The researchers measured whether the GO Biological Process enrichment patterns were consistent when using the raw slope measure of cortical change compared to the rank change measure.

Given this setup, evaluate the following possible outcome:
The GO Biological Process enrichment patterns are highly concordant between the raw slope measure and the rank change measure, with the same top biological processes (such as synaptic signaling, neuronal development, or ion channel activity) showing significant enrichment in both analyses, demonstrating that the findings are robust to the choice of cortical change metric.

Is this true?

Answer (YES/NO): YES